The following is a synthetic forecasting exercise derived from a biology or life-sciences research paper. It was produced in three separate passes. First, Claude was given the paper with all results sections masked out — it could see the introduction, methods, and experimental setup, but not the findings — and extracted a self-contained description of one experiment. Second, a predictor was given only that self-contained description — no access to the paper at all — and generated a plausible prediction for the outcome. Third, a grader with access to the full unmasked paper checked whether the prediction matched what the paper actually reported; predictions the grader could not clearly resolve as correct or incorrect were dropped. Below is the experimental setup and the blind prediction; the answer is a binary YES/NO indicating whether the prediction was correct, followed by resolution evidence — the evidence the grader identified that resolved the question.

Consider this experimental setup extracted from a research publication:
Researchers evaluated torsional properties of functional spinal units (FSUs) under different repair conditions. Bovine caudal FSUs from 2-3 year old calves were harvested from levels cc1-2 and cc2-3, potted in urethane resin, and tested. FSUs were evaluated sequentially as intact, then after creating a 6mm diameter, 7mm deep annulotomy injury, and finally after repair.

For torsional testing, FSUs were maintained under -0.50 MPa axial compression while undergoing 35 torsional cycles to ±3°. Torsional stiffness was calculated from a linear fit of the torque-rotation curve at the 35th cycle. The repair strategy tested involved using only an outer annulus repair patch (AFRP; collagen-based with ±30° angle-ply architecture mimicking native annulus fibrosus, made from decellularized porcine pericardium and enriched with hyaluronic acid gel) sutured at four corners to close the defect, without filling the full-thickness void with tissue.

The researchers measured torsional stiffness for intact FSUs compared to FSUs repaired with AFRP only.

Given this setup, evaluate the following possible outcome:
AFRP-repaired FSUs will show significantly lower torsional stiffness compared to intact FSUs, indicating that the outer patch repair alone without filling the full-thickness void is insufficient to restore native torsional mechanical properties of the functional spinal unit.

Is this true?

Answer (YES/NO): YES